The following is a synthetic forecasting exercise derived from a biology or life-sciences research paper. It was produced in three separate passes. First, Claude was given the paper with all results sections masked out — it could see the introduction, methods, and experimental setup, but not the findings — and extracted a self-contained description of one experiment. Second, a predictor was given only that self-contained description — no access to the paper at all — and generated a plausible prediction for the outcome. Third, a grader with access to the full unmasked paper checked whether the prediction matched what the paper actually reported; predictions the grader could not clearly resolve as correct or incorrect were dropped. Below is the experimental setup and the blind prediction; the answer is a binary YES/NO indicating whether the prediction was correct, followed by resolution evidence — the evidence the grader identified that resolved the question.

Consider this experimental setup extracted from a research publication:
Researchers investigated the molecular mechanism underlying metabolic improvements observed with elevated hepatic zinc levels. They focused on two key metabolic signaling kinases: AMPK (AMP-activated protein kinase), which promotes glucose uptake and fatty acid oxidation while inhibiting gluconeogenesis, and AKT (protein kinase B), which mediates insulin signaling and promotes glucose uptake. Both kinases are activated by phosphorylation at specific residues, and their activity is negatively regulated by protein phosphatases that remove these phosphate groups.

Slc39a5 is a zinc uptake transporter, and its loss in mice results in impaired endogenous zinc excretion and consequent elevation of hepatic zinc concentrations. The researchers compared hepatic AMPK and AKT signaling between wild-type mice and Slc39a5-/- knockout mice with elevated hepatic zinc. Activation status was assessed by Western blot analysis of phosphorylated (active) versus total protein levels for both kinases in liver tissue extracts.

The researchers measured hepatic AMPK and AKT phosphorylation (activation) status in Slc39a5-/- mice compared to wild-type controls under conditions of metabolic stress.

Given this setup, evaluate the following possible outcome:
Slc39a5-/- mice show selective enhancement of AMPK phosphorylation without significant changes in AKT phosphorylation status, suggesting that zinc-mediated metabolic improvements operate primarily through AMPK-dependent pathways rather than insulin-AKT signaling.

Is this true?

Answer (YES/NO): NO